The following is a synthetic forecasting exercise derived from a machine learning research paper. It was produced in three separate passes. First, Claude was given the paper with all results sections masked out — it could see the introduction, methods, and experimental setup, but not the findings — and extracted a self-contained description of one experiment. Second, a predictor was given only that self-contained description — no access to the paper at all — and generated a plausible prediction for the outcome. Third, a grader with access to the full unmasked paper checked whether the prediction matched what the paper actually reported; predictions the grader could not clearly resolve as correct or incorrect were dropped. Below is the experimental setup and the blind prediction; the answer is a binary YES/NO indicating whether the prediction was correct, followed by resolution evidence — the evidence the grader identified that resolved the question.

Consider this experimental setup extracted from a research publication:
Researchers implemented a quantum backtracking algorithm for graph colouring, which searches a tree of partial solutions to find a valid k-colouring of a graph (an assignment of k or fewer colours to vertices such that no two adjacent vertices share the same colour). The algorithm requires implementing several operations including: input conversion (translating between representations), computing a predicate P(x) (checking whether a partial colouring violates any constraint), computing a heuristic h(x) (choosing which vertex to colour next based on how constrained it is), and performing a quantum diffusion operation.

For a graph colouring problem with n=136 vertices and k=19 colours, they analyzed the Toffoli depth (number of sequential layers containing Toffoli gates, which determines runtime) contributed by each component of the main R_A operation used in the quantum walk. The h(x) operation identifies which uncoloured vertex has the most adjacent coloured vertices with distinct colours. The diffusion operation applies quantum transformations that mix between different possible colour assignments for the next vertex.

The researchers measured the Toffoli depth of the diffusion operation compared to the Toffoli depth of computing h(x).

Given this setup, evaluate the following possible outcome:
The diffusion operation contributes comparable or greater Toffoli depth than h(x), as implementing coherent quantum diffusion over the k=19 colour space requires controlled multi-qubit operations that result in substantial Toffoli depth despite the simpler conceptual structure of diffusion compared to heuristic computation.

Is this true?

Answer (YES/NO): YES